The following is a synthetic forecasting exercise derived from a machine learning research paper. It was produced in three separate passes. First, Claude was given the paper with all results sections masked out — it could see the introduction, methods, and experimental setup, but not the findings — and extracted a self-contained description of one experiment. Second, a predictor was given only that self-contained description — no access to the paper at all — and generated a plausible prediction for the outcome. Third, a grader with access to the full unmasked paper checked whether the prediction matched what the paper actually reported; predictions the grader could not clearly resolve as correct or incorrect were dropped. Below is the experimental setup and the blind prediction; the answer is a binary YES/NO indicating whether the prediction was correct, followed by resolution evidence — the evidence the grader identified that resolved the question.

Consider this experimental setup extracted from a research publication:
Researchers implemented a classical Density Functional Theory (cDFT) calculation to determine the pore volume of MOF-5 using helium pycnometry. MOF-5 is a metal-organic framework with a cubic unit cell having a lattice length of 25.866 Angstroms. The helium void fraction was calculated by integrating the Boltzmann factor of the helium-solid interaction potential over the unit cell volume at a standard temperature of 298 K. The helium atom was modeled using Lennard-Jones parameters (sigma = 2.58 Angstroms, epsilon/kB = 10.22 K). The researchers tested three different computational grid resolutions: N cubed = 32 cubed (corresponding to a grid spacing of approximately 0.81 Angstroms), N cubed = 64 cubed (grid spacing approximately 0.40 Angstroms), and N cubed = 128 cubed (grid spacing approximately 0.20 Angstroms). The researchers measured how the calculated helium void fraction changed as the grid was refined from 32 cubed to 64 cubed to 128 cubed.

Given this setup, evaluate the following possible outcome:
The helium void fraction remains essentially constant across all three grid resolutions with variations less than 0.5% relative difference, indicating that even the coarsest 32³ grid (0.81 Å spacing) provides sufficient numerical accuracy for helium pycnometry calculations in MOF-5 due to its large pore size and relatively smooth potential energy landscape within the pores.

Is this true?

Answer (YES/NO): NO